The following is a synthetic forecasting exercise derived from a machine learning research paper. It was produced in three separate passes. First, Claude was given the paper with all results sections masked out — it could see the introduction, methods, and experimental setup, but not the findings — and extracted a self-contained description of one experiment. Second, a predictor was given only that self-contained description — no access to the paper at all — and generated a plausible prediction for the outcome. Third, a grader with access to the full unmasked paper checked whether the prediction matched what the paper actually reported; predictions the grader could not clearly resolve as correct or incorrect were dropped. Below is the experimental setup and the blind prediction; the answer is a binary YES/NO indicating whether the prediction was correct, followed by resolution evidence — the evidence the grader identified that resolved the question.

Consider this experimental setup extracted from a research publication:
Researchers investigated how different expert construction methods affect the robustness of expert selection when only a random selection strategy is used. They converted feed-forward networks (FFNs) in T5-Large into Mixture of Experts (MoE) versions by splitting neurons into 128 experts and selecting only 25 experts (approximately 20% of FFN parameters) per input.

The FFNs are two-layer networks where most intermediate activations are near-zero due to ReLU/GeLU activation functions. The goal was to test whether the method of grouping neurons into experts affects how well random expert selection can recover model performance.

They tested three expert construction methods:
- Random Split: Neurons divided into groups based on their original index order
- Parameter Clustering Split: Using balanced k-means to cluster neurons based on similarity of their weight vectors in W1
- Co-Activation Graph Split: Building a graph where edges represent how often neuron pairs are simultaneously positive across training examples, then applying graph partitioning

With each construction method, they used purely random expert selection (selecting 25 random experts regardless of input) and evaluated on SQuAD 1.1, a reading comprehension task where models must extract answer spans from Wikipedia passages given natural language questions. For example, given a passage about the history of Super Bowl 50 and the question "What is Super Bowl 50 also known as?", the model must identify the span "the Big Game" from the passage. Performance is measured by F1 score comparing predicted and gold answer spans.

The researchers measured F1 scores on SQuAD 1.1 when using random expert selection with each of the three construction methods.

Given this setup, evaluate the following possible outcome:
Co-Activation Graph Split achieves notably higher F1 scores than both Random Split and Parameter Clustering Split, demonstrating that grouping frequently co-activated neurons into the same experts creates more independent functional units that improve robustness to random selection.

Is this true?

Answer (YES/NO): YES